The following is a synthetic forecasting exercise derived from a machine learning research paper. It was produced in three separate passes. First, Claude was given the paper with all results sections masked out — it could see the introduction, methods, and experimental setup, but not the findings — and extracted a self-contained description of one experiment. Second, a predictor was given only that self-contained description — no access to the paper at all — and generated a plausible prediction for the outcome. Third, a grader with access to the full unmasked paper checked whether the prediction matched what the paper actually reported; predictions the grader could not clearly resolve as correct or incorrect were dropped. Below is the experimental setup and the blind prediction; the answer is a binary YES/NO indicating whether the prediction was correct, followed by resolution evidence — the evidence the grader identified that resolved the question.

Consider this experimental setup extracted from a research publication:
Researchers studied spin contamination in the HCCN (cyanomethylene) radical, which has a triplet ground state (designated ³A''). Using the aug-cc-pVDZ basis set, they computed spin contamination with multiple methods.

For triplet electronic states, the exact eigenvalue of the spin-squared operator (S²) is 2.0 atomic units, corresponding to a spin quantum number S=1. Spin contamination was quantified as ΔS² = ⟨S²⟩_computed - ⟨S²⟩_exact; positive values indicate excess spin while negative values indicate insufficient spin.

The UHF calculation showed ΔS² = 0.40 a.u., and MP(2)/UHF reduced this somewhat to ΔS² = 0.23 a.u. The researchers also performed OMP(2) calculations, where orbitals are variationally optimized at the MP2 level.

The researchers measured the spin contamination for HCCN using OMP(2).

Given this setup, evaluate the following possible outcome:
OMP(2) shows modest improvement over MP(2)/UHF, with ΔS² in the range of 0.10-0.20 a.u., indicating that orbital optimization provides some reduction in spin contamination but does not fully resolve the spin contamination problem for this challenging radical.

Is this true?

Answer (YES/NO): NO